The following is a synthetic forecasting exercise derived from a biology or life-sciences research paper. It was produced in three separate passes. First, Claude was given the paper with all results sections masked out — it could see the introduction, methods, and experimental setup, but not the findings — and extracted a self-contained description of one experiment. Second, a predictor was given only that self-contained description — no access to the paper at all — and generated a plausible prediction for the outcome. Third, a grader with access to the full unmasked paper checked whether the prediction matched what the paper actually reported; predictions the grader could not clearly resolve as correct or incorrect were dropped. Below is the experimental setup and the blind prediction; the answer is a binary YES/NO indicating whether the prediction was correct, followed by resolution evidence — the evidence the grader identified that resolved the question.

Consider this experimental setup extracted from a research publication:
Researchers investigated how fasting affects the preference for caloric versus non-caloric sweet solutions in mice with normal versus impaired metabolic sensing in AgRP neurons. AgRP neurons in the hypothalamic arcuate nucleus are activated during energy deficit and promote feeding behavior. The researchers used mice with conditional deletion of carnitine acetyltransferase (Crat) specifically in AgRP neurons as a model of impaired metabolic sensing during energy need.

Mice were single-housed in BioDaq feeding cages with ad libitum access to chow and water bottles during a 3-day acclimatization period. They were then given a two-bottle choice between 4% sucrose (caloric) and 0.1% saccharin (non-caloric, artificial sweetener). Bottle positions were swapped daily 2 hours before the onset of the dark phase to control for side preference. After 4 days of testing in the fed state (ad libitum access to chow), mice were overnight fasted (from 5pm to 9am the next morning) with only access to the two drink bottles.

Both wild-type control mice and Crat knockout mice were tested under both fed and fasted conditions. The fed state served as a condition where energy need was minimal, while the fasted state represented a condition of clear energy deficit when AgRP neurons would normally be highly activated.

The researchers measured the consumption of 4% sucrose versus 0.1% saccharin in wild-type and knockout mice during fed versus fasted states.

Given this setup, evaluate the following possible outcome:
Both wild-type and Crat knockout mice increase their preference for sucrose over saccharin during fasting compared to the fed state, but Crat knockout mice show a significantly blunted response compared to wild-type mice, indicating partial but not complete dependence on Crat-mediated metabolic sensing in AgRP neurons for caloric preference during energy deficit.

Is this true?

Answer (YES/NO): NO